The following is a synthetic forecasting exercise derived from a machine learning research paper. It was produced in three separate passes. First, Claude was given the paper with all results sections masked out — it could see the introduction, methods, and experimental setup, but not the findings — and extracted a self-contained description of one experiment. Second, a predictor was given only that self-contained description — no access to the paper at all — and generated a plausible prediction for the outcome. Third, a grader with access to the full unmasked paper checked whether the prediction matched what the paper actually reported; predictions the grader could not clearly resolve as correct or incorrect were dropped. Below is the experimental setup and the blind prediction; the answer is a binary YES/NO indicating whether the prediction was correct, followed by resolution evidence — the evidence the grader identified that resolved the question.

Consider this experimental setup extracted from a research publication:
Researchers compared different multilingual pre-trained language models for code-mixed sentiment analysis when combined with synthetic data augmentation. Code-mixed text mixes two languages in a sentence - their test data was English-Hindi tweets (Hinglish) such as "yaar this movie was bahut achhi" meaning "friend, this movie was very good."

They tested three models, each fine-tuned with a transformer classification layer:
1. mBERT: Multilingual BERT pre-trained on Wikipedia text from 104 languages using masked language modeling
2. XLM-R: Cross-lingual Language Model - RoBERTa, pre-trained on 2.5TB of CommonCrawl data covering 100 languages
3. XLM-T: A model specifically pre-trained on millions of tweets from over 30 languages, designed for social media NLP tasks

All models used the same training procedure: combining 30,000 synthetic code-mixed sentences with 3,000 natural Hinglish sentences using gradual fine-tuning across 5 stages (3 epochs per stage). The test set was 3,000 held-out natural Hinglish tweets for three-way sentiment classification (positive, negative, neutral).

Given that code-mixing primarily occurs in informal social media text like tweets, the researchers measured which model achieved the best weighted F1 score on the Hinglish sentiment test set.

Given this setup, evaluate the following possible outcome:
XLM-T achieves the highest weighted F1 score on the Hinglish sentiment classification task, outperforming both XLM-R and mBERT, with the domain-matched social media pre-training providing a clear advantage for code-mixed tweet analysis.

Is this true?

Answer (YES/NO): NO